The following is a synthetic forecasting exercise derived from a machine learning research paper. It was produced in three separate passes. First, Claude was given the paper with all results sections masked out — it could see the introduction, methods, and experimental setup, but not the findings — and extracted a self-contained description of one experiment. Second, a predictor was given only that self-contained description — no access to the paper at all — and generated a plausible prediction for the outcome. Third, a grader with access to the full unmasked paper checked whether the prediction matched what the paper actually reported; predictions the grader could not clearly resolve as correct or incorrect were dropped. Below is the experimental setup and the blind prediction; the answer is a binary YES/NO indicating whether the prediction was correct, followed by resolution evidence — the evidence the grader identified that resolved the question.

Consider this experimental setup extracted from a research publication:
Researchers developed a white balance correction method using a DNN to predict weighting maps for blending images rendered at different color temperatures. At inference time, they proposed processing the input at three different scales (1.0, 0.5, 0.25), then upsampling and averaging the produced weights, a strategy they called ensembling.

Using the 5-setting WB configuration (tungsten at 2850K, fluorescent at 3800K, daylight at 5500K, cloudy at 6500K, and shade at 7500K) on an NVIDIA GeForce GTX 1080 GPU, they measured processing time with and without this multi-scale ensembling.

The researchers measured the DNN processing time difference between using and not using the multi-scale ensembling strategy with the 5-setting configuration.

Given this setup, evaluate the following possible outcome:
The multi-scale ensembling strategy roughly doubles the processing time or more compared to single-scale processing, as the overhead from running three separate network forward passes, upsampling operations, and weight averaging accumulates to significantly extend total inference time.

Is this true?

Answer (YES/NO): NO